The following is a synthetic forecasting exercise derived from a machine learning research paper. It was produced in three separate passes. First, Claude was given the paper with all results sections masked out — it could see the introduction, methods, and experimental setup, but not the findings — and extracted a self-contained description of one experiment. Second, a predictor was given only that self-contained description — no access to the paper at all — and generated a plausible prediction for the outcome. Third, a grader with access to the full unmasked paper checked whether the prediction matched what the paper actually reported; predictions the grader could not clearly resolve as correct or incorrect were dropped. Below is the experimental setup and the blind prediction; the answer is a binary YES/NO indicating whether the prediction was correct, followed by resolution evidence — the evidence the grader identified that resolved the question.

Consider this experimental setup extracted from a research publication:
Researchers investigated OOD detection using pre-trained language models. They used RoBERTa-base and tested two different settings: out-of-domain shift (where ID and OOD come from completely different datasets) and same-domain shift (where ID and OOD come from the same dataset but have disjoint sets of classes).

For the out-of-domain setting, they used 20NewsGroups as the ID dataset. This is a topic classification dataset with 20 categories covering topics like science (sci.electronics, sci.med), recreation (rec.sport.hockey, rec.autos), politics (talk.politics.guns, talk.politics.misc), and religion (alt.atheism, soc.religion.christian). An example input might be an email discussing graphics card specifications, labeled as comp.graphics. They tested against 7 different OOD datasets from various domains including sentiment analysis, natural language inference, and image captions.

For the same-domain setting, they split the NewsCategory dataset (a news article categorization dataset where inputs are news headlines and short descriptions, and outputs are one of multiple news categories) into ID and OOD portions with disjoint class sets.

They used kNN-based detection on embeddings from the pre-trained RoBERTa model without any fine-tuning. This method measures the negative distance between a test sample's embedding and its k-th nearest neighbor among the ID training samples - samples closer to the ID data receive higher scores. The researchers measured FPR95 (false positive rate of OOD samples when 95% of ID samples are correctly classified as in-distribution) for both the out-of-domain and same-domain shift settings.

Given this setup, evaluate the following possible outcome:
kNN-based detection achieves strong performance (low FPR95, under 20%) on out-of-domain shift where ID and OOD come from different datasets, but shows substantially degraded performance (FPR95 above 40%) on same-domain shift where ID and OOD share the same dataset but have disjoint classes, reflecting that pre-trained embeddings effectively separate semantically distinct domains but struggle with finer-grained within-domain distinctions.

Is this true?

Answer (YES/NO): YES